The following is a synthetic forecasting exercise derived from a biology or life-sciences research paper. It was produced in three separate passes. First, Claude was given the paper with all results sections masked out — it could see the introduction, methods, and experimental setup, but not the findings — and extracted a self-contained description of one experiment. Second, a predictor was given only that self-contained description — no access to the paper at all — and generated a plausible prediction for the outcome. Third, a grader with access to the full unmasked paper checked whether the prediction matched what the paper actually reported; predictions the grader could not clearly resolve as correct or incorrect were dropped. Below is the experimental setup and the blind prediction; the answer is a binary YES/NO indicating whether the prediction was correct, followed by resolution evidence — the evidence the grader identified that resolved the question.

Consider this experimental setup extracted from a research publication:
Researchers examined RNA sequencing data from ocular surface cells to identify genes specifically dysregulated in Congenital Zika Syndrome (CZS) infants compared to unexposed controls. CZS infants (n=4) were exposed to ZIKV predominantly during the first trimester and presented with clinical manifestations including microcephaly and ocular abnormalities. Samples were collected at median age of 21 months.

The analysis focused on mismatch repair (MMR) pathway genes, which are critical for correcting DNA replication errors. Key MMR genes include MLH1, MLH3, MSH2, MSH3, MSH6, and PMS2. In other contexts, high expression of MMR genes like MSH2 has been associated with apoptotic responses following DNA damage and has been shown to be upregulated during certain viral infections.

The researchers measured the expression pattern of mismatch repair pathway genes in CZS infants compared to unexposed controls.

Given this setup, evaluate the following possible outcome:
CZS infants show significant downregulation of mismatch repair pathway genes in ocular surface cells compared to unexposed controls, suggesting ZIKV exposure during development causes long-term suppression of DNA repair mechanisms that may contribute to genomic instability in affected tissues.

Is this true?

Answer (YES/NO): NO